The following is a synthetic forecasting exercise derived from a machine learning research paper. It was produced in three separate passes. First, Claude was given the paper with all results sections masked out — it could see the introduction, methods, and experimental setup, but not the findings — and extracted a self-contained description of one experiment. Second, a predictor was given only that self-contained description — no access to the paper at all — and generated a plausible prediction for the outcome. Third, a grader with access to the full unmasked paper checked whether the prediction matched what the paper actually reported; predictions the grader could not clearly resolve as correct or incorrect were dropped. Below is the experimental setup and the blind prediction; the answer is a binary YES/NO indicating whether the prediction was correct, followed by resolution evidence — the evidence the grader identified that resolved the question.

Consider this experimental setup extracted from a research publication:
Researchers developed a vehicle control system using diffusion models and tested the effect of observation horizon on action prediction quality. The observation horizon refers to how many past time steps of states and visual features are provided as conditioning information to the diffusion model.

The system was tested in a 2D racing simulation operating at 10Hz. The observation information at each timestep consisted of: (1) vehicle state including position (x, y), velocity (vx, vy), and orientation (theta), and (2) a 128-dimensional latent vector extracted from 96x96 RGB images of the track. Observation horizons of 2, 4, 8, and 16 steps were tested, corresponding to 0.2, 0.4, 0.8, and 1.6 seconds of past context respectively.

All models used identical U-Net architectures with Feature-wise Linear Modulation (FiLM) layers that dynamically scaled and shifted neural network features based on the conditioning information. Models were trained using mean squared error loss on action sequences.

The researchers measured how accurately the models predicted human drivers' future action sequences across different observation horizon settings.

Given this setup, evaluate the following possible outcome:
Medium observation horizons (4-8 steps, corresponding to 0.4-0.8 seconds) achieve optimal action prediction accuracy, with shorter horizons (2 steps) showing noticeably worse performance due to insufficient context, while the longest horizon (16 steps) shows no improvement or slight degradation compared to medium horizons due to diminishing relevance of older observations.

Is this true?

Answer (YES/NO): NO